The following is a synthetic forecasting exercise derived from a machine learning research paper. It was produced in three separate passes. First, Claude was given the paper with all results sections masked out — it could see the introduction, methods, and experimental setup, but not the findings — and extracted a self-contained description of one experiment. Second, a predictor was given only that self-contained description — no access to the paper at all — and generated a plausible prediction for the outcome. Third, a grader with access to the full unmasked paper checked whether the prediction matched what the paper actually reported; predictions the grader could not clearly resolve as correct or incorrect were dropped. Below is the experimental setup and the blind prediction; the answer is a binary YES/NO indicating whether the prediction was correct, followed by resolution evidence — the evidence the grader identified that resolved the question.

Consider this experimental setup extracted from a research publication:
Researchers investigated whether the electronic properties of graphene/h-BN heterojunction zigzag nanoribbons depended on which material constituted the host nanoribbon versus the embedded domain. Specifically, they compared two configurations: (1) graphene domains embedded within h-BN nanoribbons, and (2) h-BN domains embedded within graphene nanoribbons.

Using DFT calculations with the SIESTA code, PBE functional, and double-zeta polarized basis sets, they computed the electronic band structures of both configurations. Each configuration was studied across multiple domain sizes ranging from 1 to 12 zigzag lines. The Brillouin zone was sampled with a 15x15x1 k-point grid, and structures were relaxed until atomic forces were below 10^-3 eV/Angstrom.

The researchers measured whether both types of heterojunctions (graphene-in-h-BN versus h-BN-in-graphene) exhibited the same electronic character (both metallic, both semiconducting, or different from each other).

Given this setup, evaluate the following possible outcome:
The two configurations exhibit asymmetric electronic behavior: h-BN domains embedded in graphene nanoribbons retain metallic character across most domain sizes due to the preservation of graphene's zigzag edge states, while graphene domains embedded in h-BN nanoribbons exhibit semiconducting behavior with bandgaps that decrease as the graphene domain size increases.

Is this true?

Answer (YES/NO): NO